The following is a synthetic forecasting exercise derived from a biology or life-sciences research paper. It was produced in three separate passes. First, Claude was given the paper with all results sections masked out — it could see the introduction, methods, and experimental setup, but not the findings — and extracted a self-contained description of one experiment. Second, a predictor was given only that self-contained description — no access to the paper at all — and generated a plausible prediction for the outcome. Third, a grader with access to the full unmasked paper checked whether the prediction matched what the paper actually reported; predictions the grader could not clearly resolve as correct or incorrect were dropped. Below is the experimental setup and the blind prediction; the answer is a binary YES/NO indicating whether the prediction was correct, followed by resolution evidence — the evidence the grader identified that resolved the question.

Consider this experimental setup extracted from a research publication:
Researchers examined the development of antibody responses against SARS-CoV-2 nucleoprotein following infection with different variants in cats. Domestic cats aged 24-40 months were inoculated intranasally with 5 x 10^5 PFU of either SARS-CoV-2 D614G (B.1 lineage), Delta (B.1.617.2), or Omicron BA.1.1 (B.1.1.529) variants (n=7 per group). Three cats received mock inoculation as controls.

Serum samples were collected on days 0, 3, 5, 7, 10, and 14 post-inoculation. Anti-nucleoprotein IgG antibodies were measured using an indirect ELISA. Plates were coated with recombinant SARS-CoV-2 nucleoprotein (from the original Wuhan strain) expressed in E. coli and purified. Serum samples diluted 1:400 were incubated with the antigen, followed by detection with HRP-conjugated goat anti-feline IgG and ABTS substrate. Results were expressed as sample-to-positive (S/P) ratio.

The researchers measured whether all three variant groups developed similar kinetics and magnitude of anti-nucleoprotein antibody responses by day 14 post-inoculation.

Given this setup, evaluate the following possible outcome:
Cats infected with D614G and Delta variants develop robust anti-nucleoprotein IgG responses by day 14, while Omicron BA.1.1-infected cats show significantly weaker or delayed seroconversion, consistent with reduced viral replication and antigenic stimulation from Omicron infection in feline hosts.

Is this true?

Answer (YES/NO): NO